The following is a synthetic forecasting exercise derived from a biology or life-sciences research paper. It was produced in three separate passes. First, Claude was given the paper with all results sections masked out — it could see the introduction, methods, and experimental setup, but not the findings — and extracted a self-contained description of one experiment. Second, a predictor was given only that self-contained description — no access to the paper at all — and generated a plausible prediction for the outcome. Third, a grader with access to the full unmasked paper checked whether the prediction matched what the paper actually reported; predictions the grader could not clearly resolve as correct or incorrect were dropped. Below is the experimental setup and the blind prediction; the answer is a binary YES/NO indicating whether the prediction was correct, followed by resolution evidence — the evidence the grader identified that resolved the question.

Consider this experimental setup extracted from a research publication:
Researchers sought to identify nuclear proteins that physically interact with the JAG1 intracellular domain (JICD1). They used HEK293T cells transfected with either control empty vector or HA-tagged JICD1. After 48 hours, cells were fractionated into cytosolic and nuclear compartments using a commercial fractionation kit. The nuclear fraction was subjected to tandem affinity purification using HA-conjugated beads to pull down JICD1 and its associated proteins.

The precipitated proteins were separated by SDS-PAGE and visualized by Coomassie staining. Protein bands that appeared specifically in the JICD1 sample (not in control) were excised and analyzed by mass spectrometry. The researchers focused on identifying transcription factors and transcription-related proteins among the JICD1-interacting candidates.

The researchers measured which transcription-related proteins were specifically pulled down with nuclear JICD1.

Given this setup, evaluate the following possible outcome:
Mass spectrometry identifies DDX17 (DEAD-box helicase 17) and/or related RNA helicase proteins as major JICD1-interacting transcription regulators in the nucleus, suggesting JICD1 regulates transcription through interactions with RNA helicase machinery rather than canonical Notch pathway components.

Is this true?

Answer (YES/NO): YES